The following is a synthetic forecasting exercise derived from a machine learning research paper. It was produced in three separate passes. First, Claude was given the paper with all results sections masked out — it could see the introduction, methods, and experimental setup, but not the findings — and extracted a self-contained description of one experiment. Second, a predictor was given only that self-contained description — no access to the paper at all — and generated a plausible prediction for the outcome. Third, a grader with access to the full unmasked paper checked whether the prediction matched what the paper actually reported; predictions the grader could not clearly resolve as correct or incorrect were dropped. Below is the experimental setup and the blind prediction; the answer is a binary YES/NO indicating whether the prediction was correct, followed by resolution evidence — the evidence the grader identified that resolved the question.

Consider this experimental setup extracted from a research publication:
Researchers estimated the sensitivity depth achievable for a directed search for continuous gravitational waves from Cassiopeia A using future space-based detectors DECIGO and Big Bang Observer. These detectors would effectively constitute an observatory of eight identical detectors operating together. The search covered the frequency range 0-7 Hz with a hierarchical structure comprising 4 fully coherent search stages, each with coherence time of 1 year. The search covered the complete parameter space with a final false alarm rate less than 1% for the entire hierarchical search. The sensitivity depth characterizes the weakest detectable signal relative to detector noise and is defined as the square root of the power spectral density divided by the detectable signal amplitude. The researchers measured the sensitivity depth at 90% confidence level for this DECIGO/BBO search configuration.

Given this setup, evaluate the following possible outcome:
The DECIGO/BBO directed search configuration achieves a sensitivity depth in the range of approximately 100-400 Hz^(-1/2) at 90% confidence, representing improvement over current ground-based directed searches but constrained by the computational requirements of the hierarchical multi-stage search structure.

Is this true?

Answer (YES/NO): NO